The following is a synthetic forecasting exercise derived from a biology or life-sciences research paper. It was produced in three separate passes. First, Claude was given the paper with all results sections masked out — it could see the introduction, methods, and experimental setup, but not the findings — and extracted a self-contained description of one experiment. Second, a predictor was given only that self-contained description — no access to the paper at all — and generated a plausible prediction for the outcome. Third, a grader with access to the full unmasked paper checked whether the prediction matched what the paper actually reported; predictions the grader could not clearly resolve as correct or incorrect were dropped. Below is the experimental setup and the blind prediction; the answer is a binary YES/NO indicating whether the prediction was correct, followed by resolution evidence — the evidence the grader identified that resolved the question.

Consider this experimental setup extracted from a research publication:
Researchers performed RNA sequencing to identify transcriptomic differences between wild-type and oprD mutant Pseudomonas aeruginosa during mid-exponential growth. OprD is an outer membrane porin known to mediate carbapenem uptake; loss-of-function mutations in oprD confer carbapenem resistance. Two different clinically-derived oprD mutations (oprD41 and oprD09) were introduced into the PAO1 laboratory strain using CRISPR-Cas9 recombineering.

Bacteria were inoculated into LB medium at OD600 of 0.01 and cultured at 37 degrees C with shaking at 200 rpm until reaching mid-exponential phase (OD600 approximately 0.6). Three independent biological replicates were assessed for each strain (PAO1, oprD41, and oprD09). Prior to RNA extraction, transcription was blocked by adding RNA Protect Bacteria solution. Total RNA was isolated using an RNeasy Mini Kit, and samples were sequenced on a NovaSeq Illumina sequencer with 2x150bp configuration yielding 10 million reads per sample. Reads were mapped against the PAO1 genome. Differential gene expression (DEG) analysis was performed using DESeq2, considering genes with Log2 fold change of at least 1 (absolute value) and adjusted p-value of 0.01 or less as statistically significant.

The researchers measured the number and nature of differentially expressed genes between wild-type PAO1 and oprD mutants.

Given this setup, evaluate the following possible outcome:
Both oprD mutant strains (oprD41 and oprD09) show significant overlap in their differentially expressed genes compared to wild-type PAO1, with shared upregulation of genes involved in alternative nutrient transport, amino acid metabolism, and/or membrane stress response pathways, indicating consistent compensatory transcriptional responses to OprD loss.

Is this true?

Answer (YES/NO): NO